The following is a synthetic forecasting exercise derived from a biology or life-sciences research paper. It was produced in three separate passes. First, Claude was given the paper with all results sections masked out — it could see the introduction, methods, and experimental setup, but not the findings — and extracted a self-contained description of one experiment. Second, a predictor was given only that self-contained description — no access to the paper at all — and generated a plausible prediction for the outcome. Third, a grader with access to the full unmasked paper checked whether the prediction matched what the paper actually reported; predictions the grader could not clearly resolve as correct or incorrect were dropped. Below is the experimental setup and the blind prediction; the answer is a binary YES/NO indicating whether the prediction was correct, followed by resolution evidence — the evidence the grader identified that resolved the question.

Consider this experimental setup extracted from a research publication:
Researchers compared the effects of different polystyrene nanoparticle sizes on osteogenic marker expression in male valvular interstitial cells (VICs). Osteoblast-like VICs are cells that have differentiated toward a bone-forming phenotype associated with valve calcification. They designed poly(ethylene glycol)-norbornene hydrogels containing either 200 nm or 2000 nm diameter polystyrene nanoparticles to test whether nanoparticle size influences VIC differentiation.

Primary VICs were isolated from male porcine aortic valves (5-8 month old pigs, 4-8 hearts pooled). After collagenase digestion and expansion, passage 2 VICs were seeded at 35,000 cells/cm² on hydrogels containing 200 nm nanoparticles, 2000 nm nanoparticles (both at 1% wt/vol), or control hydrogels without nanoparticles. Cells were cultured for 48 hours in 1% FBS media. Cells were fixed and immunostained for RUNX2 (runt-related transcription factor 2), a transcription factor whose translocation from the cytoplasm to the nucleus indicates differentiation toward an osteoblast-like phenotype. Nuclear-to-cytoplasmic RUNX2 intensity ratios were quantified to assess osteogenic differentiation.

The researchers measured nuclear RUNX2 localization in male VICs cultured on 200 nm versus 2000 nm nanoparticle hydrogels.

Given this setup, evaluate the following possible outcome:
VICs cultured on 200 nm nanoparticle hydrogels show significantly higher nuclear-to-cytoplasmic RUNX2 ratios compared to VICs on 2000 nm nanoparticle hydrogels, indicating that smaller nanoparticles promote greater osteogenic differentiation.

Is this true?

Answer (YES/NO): NO